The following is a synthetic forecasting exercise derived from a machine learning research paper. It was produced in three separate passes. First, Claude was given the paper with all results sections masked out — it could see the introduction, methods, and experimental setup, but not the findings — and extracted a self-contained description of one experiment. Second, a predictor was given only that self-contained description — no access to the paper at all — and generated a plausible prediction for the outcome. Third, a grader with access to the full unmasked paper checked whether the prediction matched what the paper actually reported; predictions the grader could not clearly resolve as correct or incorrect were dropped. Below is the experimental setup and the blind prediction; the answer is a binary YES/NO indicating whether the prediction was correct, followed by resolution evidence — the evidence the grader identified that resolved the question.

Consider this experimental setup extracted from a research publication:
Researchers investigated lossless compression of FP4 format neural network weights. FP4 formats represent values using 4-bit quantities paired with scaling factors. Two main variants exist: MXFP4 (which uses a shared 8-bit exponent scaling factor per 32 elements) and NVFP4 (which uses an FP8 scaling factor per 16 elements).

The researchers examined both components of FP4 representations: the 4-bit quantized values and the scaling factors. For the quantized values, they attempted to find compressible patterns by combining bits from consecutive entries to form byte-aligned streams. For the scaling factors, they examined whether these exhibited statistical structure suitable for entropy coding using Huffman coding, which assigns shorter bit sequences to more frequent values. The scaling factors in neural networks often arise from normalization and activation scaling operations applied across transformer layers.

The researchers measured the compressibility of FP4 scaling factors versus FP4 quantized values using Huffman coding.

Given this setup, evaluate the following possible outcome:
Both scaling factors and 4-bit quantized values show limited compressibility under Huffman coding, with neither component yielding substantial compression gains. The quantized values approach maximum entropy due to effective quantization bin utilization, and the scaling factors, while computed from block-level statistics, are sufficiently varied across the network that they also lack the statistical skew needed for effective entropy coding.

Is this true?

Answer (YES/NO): NO